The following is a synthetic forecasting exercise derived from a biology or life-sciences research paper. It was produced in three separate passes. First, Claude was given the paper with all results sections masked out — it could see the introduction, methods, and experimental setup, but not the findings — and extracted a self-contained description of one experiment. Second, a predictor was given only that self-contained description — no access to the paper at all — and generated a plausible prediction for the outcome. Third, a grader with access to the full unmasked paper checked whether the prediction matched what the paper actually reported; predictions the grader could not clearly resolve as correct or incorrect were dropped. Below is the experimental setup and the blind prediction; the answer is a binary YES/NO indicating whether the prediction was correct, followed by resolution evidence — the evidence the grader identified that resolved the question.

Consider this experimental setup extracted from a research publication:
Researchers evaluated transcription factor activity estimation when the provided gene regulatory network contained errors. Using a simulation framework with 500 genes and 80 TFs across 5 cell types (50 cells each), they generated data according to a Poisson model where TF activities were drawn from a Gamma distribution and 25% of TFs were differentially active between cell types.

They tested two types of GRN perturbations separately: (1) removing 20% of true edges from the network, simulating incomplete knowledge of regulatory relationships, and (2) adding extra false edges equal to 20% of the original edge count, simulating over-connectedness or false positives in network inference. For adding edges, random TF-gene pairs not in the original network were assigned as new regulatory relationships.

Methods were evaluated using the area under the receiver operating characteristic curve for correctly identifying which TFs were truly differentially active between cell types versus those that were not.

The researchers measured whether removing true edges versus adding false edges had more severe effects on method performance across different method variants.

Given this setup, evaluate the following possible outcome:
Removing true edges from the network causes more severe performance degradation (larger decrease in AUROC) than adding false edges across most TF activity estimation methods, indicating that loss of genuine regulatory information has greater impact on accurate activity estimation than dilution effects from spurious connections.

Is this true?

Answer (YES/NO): NO